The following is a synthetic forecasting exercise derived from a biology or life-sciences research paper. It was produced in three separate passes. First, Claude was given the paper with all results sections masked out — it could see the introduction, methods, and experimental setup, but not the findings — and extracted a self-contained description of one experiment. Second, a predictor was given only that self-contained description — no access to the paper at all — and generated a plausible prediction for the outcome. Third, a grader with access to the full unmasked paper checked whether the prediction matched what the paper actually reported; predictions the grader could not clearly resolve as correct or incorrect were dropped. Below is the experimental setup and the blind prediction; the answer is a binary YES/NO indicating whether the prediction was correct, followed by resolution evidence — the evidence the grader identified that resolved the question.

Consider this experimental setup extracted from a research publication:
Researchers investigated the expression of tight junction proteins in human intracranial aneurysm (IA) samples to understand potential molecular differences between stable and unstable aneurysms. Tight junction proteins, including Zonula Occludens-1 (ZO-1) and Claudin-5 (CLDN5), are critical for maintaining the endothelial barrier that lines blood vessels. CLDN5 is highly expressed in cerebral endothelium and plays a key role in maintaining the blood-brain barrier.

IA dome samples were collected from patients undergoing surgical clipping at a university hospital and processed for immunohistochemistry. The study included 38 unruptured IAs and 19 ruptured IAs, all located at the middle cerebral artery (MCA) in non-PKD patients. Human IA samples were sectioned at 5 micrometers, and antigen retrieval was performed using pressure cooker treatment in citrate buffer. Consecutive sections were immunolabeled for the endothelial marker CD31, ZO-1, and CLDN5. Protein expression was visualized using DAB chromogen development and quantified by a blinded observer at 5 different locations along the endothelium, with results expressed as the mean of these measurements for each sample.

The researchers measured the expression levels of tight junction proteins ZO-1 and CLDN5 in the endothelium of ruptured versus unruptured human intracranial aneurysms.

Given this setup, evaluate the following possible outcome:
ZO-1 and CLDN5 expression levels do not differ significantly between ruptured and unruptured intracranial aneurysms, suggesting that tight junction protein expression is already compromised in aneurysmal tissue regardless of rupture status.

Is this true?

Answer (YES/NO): NO